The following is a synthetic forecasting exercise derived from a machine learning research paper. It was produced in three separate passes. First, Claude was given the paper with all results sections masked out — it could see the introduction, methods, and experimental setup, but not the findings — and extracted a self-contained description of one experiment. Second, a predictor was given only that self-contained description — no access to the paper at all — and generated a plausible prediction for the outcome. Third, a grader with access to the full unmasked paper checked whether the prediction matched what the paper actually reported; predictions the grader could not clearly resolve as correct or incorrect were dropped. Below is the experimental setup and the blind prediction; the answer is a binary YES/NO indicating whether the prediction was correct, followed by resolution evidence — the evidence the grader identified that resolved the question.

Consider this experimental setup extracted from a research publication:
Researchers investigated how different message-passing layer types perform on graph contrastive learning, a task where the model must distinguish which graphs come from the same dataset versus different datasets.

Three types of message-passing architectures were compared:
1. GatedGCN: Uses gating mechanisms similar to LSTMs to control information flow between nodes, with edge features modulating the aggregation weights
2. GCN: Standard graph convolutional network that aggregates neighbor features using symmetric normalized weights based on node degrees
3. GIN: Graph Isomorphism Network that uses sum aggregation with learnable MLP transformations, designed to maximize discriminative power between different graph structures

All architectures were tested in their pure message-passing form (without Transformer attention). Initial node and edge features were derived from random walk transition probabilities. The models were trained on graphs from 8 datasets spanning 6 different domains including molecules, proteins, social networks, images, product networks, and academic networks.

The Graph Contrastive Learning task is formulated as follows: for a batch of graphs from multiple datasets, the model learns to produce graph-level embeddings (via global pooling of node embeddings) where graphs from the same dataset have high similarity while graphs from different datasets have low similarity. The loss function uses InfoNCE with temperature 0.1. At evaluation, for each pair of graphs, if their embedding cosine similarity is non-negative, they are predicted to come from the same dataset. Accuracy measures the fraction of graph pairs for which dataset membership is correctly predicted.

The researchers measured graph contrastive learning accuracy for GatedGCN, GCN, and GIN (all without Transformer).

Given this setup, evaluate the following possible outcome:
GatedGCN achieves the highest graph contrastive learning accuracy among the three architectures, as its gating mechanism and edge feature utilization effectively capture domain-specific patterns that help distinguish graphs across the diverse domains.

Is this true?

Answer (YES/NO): NO